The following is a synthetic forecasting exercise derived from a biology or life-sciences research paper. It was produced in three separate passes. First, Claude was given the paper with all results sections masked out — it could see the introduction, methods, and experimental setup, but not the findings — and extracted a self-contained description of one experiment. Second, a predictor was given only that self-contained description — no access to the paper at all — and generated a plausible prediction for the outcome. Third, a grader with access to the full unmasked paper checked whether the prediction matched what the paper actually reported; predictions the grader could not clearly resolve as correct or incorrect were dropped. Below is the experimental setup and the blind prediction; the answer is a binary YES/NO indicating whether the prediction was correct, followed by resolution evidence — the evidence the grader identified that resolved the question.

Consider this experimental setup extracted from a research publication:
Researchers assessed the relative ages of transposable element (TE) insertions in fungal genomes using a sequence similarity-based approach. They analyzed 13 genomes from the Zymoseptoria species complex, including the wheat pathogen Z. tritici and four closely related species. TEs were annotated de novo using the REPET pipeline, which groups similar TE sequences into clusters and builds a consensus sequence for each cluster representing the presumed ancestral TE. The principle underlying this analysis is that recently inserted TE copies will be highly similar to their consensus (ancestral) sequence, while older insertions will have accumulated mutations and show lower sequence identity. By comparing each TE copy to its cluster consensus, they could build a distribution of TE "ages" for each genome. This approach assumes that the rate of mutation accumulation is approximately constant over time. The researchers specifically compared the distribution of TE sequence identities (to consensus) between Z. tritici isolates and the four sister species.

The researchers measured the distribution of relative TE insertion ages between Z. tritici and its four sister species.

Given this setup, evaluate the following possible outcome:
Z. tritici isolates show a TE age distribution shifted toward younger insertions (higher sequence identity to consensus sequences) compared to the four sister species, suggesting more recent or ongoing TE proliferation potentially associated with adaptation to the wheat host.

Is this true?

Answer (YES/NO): NO